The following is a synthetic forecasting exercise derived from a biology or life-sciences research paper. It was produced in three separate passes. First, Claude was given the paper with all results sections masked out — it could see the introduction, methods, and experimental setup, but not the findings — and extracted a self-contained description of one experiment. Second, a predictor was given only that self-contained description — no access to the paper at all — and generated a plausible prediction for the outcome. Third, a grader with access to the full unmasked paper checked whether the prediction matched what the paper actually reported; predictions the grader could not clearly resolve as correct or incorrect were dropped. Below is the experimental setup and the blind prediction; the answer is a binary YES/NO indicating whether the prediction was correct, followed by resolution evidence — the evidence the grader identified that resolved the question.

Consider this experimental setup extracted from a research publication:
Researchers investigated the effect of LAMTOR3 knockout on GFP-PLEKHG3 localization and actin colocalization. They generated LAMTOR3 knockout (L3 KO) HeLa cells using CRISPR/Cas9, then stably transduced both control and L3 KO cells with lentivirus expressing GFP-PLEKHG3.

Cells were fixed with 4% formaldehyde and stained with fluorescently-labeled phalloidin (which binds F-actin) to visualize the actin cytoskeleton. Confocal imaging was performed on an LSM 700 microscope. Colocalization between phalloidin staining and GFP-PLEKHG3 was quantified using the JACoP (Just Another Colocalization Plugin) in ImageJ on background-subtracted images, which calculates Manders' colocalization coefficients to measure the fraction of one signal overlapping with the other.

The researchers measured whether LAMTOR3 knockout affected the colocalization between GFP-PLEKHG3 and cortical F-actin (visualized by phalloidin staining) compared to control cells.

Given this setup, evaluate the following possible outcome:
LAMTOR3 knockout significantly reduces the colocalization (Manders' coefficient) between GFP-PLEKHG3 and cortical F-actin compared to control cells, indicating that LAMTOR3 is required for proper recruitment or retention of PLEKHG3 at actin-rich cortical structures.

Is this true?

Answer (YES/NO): NO